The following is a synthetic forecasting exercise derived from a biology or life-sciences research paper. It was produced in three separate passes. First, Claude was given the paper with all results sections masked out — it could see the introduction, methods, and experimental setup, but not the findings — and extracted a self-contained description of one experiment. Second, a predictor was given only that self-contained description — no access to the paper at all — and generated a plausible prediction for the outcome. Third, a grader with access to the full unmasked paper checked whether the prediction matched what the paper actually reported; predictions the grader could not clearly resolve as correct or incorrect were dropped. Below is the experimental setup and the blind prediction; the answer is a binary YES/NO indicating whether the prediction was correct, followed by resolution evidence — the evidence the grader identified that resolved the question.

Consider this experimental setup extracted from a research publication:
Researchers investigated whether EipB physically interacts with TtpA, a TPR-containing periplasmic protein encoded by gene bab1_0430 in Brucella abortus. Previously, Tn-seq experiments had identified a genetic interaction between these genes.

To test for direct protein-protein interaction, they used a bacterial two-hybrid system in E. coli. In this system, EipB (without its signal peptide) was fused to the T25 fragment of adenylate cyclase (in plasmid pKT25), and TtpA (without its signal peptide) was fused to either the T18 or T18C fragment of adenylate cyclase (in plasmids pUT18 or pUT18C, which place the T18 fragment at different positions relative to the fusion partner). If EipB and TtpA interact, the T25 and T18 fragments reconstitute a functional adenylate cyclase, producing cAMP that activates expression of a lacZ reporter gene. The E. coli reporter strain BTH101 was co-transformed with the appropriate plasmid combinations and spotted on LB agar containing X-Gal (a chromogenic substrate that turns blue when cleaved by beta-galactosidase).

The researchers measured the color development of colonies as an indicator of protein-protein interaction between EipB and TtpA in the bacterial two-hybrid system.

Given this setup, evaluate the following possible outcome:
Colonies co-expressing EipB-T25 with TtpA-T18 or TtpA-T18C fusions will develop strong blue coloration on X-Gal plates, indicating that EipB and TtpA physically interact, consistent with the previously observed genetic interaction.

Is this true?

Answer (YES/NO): NO